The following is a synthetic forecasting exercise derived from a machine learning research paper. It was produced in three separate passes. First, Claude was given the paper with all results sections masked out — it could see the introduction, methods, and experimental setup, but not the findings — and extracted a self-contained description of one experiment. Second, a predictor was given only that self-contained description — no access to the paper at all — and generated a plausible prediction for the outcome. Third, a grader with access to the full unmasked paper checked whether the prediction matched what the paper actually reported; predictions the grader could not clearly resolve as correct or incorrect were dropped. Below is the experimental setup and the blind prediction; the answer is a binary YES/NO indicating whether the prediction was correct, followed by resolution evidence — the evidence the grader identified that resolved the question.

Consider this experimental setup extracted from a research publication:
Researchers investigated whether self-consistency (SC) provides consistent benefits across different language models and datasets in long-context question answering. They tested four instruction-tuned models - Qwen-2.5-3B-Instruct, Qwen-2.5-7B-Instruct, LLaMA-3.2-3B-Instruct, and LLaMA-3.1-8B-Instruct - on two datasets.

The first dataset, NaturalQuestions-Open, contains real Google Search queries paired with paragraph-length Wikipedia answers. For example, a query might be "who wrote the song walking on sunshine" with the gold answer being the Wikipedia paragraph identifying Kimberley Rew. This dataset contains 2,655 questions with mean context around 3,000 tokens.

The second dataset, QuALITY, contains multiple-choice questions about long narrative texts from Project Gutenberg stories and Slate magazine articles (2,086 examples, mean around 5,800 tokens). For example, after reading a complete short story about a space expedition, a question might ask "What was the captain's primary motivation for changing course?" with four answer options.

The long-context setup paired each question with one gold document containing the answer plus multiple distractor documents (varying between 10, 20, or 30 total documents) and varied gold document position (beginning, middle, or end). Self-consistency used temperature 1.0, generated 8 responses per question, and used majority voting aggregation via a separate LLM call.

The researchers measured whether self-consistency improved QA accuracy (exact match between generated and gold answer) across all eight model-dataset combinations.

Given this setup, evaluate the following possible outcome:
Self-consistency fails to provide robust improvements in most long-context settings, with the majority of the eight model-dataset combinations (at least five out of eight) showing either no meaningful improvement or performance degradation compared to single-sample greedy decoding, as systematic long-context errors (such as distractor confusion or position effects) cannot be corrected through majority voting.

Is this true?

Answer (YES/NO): YES